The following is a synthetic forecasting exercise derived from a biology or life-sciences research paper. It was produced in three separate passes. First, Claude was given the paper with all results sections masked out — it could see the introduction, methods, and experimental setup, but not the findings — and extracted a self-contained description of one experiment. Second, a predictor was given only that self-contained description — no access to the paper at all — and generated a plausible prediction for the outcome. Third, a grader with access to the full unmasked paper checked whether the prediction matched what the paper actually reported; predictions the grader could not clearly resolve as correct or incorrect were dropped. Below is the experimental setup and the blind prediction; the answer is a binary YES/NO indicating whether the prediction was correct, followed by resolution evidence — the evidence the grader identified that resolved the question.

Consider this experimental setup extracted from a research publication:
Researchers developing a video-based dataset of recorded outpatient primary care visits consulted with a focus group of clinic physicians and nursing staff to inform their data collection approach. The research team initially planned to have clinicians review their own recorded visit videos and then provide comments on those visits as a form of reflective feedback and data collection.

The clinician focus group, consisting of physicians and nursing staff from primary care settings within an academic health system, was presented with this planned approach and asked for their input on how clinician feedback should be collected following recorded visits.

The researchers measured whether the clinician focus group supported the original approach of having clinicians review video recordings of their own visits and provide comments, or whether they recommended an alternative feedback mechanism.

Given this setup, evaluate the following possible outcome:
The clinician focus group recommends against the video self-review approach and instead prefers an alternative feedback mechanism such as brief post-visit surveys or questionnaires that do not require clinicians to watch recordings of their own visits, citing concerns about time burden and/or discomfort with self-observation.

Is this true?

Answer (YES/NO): YES